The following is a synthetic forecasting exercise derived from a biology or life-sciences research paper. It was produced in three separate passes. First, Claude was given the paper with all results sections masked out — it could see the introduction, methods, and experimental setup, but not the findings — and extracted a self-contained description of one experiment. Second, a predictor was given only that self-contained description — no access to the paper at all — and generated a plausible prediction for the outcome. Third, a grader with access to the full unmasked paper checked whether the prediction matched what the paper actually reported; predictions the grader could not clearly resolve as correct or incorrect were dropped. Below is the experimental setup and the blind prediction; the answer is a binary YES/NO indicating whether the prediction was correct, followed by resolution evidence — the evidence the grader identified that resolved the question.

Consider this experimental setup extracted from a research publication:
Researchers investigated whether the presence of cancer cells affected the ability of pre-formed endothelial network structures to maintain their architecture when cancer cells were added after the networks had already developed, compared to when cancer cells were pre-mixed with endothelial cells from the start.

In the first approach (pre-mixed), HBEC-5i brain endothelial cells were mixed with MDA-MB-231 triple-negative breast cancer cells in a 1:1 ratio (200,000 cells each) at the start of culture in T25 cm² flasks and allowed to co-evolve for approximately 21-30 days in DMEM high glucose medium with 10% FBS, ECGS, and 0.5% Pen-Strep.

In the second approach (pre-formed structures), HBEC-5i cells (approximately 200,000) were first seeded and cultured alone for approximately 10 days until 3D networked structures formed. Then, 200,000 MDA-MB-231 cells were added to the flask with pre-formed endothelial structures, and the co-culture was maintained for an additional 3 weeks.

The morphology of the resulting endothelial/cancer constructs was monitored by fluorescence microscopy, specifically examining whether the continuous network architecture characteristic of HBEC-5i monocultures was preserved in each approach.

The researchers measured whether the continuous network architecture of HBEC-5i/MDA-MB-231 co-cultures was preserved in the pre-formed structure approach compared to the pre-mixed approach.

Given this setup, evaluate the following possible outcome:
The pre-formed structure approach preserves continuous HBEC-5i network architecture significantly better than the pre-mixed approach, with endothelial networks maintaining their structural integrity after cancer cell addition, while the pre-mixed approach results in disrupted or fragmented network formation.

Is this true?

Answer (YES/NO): YES